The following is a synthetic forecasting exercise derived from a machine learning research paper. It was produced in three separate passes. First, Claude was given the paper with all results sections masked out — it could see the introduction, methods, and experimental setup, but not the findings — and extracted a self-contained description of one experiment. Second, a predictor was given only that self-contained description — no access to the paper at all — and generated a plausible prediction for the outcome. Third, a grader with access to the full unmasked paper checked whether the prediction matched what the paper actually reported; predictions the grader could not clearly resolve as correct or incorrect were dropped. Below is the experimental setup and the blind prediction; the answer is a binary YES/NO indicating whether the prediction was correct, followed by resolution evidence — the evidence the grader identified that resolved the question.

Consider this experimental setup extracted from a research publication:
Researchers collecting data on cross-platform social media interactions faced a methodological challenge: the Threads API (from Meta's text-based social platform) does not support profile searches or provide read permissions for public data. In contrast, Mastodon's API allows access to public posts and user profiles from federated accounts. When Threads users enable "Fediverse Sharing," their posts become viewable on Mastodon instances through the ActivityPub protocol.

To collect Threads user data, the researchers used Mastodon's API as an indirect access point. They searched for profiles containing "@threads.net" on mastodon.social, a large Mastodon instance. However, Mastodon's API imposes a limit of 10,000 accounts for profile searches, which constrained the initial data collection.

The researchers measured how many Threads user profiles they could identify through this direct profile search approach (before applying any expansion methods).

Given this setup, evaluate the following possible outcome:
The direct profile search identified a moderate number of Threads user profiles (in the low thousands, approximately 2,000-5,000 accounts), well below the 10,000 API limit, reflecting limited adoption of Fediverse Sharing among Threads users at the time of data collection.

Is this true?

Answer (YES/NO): NO